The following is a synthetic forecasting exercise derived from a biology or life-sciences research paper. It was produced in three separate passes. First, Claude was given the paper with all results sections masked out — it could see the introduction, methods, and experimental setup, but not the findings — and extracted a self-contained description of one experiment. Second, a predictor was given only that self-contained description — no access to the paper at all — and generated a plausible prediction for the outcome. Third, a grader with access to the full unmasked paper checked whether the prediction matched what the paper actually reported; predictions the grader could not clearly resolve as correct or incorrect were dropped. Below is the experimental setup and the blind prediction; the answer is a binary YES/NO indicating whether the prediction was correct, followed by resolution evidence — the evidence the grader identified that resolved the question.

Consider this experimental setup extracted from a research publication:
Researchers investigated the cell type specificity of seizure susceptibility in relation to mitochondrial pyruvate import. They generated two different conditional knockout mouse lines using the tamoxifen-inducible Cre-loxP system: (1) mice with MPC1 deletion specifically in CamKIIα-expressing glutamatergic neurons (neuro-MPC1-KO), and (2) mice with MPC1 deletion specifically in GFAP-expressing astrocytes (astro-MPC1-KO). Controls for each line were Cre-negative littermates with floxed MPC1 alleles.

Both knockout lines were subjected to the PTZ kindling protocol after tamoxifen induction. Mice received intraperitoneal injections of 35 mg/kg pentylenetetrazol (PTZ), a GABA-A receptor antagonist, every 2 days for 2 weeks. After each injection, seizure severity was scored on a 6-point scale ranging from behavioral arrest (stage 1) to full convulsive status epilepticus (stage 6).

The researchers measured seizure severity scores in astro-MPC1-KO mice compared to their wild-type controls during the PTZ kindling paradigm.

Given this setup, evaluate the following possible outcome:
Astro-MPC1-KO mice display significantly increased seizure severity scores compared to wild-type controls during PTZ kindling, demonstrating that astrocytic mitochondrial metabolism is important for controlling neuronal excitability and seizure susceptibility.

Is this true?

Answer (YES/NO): NO